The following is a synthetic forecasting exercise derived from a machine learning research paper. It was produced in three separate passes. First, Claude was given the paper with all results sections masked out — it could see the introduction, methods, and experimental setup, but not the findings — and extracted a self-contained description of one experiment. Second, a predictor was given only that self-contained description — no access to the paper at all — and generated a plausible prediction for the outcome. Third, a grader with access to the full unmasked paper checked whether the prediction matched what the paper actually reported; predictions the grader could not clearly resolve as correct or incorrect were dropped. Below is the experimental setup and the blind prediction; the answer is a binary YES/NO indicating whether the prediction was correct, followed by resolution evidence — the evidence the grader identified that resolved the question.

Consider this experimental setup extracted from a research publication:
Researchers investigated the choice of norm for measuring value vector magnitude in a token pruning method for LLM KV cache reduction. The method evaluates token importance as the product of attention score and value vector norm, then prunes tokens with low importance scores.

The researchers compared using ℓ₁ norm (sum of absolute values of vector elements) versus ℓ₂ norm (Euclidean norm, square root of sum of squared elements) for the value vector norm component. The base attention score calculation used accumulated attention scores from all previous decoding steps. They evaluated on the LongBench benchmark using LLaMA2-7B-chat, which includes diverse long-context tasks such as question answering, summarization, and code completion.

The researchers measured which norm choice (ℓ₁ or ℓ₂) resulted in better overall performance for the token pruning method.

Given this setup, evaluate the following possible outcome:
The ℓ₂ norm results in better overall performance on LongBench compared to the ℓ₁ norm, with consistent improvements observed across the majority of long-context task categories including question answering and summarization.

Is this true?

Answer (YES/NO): NO